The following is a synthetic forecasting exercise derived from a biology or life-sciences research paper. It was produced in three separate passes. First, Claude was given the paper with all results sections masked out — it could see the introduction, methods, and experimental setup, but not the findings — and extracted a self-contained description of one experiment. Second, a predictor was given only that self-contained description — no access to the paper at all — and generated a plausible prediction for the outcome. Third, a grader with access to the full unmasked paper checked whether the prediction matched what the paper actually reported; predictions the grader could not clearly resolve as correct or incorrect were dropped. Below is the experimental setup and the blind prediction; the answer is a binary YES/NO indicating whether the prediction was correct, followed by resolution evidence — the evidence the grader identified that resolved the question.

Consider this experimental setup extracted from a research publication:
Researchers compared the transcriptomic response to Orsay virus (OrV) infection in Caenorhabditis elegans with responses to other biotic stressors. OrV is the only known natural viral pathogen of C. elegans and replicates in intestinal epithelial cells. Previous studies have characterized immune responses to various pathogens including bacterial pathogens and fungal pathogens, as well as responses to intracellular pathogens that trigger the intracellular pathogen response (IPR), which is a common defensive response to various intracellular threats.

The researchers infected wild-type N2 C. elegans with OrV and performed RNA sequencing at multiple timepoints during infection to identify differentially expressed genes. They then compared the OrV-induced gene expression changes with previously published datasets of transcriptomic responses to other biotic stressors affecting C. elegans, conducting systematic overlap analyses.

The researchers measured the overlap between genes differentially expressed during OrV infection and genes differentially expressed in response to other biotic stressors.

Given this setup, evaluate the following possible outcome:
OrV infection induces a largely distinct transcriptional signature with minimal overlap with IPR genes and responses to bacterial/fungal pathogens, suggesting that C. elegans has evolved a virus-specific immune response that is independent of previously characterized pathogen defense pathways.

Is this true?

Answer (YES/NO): NO